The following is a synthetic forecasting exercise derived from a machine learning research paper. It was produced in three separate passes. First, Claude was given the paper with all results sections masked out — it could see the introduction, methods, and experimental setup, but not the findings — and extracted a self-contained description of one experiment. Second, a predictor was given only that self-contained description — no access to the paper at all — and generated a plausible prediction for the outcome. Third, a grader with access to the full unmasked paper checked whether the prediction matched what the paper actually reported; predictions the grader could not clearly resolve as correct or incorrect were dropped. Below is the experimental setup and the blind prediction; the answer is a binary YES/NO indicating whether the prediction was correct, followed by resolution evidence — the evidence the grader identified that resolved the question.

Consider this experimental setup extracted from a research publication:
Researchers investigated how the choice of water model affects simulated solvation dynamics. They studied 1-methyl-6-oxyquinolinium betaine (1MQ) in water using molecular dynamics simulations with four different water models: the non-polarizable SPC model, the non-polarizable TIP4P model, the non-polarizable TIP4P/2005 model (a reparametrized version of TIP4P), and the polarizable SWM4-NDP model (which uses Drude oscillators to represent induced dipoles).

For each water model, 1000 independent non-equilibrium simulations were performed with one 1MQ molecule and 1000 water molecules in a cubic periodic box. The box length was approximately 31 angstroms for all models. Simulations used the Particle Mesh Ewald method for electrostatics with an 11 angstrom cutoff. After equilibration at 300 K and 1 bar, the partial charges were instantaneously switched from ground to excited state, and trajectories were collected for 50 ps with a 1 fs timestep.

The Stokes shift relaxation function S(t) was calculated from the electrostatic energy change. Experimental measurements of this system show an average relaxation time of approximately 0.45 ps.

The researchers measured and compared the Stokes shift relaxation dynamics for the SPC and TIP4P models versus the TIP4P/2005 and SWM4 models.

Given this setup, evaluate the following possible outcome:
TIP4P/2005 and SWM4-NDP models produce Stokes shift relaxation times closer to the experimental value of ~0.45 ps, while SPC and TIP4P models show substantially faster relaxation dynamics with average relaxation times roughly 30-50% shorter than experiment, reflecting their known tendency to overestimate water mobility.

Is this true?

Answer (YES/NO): NO